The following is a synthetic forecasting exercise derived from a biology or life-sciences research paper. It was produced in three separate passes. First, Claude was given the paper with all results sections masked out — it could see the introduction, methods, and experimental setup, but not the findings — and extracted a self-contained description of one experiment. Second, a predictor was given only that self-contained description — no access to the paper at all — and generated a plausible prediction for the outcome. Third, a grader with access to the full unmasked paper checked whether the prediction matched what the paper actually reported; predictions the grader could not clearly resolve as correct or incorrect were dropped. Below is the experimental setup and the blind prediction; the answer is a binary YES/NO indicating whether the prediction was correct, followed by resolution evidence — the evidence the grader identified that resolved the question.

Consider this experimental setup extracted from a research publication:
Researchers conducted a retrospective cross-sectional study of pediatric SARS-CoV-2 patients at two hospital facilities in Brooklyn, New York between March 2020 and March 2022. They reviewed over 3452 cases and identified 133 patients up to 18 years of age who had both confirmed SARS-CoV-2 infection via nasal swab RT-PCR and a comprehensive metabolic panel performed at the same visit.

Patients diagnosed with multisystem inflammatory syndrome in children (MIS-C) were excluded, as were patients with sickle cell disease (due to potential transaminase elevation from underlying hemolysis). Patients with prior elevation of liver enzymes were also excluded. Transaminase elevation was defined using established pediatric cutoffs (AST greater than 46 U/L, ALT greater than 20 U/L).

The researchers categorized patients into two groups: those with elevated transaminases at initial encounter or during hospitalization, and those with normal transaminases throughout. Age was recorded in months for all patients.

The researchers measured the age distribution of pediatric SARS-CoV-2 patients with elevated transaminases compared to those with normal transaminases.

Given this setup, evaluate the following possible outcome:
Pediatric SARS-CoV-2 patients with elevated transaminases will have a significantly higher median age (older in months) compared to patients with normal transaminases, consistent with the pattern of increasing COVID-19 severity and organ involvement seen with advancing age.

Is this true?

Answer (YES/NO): NO